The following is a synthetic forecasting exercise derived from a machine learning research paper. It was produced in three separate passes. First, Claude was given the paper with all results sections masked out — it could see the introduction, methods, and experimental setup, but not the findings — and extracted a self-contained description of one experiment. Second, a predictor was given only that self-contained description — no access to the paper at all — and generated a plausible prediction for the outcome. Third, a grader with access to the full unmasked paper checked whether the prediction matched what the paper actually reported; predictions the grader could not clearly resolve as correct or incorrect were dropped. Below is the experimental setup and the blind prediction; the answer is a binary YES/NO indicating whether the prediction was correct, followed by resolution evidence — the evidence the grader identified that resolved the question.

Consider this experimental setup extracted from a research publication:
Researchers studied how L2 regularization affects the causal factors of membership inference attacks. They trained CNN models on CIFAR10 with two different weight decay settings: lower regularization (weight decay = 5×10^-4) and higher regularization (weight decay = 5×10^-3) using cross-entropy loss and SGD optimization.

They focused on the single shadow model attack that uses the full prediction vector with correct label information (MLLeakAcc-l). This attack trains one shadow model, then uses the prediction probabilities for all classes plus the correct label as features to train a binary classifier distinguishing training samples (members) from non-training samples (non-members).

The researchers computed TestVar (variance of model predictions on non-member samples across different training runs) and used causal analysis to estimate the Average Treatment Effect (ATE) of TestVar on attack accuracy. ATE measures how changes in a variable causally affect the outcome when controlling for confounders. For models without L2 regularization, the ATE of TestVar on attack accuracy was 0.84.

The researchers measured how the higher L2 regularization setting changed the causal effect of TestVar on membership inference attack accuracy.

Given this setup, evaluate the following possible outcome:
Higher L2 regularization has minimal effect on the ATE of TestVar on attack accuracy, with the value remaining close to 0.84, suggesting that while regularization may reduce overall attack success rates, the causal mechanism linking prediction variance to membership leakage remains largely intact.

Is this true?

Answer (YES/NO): NO